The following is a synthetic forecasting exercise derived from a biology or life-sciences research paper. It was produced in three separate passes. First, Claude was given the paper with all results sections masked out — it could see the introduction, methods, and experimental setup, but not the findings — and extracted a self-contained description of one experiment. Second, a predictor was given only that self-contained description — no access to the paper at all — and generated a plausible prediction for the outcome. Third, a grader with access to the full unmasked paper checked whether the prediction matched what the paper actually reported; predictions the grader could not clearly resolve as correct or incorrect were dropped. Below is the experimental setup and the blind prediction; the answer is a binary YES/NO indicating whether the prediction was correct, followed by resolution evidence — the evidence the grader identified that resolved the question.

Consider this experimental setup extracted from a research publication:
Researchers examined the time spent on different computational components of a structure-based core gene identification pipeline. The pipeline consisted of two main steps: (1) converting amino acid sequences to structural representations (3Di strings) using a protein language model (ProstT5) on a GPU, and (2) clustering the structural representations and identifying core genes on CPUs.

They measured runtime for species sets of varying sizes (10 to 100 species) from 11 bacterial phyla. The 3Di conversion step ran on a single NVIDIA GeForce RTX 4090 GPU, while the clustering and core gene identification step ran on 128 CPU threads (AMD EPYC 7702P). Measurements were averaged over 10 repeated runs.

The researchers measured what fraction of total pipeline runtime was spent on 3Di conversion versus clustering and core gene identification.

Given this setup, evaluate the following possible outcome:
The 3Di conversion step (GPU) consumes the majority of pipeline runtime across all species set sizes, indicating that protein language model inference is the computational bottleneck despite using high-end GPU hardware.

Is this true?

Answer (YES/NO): YES